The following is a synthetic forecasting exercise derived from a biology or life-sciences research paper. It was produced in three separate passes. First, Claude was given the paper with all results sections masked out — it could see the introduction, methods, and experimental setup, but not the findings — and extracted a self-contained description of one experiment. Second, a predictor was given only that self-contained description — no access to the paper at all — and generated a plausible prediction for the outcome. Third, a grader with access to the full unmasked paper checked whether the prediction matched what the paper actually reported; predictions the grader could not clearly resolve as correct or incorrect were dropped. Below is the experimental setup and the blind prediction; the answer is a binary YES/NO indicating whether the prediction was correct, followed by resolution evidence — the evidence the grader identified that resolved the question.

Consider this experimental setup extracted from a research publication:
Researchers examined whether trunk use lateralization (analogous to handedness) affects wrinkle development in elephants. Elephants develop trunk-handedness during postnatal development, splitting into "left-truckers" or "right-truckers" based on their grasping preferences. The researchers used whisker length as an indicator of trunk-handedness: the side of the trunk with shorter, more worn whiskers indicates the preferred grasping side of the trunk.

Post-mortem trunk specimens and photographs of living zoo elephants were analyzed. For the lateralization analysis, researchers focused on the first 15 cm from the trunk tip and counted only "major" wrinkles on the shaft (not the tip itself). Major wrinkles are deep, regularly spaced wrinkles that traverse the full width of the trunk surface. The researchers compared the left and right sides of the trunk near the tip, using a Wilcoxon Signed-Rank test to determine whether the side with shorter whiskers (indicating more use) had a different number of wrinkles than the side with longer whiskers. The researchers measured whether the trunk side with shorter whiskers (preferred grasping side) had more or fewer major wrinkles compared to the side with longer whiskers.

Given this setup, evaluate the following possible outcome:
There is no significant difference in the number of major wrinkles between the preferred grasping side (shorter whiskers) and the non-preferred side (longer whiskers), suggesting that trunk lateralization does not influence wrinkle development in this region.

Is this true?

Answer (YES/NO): NO